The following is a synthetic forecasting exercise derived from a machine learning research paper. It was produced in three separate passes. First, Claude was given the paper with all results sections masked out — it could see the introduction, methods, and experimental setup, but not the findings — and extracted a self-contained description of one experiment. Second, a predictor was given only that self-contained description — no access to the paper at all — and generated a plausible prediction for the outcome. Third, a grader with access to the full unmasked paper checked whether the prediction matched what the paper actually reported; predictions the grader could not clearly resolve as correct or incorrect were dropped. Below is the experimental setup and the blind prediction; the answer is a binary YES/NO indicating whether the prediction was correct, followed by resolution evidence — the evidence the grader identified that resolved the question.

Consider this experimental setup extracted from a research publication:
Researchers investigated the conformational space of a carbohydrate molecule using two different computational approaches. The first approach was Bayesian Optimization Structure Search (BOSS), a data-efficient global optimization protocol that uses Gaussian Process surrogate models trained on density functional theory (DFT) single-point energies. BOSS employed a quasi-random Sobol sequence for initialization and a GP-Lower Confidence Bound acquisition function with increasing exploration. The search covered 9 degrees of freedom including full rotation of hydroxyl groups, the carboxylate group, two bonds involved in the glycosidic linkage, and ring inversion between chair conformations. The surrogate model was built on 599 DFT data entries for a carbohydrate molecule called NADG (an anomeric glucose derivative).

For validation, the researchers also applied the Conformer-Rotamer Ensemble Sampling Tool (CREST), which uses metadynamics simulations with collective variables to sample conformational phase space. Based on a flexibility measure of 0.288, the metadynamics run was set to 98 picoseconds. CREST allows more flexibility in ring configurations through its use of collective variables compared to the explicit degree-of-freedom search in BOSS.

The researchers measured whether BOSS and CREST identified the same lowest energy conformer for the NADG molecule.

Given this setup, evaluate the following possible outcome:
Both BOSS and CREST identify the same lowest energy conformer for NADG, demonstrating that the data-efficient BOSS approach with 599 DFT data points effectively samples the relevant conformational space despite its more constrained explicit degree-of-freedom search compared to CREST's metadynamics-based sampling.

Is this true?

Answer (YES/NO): YES